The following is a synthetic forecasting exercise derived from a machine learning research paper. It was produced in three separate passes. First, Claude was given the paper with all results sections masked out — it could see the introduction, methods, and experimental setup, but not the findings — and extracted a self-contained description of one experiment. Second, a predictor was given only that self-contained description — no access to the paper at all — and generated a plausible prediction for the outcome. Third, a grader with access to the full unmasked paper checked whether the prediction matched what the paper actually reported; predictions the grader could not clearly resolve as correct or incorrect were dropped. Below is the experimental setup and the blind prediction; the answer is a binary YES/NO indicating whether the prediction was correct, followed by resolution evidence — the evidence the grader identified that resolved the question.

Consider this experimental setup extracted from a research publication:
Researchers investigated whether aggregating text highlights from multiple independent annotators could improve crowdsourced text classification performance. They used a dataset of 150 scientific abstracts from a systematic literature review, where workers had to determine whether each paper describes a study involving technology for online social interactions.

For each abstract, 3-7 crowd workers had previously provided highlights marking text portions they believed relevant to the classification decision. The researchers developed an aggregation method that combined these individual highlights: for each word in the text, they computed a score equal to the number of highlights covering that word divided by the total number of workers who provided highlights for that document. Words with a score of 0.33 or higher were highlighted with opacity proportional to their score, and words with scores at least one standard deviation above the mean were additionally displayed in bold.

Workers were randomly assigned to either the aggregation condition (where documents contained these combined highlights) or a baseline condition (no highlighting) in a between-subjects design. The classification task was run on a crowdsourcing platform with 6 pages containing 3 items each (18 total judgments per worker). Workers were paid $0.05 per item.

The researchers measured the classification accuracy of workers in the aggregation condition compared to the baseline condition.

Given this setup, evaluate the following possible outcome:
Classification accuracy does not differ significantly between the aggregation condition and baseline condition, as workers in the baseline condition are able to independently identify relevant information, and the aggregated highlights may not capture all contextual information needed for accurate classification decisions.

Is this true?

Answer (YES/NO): YES